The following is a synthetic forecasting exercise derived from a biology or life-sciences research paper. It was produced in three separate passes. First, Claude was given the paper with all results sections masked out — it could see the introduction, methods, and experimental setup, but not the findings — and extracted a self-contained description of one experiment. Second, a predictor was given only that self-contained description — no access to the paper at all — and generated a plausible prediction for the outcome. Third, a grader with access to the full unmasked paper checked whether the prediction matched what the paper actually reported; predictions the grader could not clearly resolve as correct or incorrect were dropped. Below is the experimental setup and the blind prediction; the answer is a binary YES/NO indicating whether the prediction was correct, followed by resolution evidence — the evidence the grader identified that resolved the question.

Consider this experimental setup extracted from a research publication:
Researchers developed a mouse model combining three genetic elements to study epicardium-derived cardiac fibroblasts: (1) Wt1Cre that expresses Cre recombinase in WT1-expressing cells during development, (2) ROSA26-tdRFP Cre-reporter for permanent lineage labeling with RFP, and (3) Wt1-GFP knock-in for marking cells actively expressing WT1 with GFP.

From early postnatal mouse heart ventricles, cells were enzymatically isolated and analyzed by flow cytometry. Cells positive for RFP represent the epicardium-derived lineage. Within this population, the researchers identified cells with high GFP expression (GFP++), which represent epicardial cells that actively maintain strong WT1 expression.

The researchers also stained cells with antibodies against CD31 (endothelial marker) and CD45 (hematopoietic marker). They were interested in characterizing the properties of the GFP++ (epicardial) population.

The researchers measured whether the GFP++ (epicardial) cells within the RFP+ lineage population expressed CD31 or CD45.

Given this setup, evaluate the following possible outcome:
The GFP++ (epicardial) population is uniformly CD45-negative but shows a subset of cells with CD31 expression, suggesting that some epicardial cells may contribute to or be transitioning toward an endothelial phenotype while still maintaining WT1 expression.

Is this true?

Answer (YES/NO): NO